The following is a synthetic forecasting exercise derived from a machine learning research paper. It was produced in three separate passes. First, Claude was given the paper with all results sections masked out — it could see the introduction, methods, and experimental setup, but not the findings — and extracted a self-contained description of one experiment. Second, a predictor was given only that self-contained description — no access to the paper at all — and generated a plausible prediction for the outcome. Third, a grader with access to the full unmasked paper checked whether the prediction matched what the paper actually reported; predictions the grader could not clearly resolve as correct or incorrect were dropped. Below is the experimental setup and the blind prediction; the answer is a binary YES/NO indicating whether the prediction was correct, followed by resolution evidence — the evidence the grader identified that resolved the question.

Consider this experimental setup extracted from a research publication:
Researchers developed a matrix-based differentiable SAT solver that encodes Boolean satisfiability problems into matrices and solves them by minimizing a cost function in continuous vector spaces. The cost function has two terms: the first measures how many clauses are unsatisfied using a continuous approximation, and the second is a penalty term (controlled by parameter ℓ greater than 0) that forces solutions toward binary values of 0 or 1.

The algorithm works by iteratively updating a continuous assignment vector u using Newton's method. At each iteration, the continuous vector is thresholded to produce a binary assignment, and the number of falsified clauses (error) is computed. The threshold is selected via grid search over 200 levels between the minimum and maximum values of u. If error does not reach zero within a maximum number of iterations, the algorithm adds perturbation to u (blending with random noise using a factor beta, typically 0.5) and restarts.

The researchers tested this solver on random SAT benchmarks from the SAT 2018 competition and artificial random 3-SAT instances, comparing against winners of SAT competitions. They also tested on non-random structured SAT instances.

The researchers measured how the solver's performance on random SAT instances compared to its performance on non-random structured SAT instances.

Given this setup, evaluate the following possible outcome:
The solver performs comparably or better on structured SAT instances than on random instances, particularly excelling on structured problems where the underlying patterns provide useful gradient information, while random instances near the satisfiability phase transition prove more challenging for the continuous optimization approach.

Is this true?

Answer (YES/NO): NO